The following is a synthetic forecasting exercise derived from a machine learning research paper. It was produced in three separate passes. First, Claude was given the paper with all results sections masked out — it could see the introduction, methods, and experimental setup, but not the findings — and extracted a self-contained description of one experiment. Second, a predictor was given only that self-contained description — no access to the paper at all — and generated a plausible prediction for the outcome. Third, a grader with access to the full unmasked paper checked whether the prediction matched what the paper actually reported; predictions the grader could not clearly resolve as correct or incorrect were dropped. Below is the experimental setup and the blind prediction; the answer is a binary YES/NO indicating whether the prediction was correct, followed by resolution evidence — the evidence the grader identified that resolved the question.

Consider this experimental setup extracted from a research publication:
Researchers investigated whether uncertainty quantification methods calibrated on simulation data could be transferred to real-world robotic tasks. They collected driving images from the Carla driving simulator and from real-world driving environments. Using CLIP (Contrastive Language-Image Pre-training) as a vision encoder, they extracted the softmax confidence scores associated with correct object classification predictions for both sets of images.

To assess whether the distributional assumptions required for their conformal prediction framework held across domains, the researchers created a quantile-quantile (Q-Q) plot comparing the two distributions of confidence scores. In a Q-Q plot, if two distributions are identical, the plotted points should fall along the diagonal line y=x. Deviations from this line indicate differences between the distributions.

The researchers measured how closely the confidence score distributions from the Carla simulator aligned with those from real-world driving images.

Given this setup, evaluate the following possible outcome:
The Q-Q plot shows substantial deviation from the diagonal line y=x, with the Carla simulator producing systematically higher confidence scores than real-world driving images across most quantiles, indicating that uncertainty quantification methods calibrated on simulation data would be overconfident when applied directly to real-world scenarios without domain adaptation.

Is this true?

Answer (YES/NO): NO